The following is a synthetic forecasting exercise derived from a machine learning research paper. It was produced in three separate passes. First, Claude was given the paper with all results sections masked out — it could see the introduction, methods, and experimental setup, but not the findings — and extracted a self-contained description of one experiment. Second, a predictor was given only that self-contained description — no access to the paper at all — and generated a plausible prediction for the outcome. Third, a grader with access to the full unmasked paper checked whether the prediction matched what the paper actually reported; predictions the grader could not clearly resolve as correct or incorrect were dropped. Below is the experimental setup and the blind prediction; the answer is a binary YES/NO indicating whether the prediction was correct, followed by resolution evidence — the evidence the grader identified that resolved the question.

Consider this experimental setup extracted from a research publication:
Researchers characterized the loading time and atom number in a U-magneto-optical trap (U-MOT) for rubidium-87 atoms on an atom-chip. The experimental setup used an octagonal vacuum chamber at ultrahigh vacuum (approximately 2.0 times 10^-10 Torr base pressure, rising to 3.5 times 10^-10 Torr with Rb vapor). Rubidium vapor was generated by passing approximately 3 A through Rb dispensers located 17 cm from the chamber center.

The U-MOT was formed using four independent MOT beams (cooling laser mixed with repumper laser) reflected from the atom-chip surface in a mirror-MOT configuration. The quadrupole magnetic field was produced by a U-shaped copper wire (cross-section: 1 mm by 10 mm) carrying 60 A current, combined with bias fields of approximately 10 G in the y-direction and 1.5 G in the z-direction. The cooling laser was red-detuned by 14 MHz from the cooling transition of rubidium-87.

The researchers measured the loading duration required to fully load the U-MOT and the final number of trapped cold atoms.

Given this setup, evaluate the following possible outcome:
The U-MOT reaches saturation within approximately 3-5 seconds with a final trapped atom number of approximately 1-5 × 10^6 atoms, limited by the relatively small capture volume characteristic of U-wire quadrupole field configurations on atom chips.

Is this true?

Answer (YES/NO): NO